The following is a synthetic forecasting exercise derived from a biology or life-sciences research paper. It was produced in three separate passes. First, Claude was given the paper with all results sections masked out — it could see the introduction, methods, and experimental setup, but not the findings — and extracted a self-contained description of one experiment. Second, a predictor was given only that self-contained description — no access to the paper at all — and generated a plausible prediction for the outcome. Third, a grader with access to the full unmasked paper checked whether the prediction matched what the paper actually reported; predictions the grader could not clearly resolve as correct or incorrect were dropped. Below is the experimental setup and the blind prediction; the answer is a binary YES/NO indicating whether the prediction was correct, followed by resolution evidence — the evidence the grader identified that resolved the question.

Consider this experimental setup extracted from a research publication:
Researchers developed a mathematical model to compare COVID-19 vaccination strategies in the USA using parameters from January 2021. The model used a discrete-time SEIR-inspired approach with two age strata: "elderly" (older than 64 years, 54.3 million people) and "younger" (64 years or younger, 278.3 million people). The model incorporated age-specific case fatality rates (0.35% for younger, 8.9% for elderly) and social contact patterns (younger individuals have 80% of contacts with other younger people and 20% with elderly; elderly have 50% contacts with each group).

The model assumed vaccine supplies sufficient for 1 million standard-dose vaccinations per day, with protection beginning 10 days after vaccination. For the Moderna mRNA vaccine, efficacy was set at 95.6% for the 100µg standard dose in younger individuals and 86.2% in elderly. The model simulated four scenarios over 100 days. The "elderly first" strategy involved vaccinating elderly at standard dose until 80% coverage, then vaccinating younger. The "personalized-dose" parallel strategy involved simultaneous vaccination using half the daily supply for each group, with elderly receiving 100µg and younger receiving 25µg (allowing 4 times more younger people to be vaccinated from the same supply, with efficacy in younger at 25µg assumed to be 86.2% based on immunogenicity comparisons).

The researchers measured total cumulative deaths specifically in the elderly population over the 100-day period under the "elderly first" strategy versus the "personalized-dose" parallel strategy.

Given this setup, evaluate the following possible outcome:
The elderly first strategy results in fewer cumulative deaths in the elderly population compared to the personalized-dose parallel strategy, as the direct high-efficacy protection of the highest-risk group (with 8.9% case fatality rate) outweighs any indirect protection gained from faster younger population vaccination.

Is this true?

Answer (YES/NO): NO